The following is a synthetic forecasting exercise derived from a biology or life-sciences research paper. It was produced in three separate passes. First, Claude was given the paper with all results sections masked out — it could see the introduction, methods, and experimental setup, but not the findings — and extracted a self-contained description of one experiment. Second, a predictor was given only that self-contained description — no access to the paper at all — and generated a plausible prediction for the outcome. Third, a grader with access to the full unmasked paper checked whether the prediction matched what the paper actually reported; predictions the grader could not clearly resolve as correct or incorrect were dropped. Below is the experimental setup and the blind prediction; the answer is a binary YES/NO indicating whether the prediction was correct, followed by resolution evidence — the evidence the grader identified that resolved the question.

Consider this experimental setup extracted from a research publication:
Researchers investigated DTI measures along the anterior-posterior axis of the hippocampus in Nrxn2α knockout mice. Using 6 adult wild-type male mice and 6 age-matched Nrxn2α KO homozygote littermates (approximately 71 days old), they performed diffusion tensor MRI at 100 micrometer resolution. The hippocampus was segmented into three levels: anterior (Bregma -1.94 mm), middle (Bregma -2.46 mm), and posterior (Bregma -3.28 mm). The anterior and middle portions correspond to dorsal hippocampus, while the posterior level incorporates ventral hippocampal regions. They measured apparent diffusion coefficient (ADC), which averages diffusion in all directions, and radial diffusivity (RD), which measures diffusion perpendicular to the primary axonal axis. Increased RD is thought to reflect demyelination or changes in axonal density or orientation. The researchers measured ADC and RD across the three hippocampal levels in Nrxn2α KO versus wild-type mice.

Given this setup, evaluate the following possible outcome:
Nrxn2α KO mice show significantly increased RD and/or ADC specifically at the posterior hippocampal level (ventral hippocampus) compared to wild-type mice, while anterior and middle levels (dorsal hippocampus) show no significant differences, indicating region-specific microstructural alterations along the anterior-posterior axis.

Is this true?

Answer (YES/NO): YES